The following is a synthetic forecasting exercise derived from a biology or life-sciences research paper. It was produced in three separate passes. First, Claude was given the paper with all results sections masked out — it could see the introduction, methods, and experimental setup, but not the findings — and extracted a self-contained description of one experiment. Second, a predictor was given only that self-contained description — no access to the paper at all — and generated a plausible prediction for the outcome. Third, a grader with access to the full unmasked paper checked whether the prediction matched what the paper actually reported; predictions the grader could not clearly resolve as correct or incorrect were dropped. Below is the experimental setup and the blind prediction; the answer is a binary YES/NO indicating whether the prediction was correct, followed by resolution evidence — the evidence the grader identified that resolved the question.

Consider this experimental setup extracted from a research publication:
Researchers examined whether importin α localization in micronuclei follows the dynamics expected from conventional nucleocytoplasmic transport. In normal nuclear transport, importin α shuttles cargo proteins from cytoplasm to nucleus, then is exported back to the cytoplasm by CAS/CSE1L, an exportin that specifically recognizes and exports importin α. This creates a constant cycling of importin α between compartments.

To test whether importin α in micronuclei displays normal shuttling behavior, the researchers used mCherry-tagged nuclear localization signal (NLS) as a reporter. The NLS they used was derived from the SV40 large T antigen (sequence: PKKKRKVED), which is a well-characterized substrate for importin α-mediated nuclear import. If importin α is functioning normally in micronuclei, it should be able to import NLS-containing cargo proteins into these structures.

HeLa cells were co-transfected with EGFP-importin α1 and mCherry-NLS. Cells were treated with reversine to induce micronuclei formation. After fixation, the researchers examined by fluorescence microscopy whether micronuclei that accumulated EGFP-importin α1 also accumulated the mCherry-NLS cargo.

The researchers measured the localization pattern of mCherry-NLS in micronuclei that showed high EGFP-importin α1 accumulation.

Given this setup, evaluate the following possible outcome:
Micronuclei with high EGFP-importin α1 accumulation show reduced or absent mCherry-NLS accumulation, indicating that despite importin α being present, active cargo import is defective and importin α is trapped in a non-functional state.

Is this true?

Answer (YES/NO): NO